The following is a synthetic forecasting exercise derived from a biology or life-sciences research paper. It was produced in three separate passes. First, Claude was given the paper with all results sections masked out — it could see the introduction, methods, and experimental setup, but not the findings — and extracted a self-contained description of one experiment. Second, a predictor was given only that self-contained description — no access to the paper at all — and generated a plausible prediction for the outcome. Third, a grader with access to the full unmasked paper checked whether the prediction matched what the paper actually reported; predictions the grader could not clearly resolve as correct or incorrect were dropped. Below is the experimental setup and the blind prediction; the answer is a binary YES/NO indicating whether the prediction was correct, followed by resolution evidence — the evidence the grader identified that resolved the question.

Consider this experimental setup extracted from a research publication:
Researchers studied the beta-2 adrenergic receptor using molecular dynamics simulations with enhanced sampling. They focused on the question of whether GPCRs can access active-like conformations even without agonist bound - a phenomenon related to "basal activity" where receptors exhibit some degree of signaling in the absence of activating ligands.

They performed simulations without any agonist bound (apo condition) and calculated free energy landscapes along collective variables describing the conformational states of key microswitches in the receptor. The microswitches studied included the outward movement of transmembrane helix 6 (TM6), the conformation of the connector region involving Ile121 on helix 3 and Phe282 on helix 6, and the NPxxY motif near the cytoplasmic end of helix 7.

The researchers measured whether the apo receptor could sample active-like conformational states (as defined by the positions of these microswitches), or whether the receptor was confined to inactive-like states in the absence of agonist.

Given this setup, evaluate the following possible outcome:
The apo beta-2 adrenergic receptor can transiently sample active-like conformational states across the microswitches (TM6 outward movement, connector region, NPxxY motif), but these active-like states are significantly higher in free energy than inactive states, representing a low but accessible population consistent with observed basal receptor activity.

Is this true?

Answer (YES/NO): YES